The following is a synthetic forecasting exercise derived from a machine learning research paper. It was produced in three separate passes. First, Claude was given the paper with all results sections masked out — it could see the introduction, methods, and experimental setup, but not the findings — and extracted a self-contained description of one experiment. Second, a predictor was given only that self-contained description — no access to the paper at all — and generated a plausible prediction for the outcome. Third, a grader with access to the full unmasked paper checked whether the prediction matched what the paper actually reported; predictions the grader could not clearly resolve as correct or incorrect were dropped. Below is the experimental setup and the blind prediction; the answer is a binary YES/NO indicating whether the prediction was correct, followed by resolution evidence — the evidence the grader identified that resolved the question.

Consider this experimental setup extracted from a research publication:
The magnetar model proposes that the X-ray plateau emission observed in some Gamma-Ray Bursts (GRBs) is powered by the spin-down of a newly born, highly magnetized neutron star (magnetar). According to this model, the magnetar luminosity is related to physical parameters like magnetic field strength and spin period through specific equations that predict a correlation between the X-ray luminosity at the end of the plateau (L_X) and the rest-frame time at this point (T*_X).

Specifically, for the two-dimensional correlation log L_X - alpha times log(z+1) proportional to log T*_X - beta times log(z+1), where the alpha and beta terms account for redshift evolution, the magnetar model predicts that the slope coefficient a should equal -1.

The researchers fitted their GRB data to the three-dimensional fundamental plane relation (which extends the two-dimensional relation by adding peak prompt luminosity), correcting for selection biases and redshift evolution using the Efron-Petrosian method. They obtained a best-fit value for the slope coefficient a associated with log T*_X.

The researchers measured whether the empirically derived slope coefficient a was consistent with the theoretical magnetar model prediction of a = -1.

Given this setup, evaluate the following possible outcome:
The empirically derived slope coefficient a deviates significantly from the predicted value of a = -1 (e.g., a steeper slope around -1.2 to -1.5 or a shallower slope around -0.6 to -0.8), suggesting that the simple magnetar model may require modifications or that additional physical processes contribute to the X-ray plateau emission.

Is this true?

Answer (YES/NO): NO